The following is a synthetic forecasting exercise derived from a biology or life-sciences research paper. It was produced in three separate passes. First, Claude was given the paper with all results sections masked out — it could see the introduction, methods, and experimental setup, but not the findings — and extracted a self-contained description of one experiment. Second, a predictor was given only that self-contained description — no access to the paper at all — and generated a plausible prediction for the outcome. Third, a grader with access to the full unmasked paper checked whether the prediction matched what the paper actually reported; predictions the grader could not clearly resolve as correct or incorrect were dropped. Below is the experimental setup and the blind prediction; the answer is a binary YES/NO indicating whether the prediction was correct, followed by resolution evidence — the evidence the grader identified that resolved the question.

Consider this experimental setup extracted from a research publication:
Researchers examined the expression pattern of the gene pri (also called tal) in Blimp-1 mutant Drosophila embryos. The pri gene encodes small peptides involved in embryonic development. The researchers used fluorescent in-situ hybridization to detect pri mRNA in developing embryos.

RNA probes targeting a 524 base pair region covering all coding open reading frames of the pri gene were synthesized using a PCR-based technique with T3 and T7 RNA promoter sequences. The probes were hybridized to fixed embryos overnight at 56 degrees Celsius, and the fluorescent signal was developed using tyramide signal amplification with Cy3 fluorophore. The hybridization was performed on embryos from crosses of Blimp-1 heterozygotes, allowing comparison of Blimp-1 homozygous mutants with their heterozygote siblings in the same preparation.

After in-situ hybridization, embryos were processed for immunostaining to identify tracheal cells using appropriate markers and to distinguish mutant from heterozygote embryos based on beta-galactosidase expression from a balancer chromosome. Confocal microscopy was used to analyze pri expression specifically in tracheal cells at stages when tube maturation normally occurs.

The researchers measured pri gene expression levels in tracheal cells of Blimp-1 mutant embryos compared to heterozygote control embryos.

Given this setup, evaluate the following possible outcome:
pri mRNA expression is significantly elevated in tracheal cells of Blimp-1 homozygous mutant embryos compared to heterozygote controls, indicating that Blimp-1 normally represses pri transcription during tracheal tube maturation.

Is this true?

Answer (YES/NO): NO